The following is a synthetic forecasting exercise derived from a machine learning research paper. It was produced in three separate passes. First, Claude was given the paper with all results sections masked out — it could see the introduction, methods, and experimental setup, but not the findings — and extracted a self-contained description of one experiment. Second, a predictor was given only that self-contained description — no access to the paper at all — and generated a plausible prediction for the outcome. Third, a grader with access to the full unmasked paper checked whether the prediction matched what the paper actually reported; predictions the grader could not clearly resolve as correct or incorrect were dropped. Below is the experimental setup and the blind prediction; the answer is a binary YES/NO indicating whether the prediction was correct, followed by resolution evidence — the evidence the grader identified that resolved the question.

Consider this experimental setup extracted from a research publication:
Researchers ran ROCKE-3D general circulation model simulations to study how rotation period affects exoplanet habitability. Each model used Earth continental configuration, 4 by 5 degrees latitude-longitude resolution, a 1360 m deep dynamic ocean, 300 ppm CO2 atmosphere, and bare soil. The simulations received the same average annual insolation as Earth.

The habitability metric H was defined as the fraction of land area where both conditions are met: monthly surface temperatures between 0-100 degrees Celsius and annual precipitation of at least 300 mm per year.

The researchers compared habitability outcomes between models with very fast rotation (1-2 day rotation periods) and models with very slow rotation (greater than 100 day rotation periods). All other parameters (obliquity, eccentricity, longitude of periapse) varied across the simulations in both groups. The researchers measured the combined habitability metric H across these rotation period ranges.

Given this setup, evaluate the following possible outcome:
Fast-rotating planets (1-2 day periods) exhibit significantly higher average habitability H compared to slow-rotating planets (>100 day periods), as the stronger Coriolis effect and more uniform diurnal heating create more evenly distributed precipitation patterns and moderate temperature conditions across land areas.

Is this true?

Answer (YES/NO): YES